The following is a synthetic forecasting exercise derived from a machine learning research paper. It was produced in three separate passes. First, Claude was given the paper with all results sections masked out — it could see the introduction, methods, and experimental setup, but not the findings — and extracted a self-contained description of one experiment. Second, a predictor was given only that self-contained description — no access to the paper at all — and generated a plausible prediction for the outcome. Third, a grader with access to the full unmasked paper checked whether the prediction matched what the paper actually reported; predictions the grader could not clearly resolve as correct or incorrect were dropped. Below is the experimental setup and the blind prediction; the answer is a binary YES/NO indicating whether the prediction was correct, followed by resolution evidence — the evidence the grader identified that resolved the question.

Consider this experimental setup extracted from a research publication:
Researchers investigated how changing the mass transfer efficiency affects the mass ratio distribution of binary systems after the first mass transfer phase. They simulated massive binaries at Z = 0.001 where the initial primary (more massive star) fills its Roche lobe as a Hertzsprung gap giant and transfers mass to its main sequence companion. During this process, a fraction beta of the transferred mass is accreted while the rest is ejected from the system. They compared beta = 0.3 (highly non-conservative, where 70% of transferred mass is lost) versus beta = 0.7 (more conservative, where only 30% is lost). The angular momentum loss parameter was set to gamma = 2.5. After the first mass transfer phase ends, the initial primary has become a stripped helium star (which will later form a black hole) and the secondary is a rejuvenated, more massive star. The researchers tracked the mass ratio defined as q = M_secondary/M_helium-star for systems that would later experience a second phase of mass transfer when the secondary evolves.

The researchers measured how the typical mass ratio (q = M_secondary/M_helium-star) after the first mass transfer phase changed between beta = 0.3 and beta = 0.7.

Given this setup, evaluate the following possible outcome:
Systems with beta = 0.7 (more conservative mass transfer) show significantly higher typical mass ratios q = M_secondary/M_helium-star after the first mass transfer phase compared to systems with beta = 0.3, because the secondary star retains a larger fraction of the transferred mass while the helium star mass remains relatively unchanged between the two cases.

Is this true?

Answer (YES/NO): YES